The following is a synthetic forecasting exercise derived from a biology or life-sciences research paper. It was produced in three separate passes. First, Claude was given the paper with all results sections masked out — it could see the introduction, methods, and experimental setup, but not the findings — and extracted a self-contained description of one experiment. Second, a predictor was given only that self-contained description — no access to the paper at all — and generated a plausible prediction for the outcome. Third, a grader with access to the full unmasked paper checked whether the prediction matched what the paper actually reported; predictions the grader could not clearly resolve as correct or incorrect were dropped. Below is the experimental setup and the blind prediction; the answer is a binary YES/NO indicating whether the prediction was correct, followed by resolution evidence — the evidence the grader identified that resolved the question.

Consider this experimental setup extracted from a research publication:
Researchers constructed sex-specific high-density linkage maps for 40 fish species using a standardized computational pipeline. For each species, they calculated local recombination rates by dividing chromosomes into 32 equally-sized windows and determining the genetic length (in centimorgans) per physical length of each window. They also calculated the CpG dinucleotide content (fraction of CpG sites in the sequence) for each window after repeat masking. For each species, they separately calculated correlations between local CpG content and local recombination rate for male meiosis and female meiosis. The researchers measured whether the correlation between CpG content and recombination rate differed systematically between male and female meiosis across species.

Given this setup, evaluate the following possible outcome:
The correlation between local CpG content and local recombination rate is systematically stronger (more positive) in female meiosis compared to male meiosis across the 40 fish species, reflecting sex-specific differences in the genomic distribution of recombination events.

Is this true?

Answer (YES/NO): NO